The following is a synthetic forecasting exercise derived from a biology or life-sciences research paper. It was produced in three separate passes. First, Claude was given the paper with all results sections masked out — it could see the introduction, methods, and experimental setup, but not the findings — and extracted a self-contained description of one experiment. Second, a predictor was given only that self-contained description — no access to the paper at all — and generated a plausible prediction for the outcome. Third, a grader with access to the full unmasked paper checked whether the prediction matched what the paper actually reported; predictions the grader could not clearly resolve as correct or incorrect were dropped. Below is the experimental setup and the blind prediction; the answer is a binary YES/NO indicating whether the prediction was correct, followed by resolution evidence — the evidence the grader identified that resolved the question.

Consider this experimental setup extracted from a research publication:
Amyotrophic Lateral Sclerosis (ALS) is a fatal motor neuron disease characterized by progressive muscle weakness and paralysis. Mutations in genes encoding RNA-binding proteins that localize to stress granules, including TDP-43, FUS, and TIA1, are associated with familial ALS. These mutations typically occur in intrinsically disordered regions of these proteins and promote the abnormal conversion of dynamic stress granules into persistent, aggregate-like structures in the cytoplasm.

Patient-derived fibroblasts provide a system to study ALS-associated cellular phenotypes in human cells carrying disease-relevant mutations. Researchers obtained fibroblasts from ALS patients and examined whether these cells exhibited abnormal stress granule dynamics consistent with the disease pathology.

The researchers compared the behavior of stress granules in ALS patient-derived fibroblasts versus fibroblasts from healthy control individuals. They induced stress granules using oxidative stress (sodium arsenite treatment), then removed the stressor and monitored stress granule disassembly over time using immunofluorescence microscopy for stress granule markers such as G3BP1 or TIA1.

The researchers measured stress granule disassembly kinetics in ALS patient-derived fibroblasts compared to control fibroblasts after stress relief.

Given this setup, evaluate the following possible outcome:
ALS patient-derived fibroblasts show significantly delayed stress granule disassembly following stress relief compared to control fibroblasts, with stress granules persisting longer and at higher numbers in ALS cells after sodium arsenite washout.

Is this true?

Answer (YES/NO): YES